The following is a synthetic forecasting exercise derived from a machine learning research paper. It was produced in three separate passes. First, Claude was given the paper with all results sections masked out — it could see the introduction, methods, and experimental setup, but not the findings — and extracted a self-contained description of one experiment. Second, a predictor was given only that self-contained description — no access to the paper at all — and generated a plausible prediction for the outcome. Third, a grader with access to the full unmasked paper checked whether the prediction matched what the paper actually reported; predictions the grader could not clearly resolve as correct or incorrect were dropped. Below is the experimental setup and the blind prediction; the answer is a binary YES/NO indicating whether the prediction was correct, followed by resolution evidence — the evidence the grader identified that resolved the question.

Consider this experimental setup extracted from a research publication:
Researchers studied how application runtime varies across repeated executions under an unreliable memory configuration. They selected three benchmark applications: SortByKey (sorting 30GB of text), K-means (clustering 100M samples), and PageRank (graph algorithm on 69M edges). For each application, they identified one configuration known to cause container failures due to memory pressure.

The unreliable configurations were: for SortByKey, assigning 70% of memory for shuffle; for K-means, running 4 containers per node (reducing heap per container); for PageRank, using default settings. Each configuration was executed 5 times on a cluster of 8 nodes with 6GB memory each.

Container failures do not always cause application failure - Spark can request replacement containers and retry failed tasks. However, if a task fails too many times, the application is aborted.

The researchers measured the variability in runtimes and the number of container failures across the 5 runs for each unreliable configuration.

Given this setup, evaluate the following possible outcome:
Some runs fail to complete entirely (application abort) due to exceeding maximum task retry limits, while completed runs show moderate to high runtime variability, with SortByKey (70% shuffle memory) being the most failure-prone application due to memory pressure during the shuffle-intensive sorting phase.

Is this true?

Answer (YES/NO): NO